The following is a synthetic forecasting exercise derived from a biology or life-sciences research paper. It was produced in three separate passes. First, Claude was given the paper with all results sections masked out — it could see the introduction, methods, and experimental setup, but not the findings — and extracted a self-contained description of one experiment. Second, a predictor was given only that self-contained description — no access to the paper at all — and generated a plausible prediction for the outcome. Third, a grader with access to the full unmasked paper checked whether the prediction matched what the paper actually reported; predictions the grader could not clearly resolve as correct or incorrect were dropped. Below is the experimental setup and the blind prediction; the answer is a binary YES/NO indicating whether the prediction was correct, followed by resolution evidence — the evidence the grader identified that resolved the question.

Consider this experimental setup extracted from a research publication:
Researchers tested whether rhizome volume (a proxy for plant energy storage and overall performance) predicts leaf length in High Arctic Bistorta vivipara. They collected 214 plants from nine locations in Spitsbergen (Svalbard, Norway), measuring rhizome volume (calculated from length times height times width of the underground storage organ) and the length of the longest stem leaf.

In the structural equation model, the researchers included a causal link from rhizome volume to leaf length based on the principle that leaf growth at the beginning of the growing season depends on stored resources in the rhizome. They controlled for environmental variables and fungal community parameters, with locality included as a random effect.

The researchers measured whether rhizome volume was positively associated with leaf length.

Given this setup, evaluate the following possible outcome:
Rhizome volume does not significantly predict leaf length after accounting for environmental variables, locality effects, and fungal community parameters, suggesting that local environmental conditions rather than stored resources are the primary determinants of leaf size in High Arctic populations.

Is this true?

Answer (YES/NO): NO